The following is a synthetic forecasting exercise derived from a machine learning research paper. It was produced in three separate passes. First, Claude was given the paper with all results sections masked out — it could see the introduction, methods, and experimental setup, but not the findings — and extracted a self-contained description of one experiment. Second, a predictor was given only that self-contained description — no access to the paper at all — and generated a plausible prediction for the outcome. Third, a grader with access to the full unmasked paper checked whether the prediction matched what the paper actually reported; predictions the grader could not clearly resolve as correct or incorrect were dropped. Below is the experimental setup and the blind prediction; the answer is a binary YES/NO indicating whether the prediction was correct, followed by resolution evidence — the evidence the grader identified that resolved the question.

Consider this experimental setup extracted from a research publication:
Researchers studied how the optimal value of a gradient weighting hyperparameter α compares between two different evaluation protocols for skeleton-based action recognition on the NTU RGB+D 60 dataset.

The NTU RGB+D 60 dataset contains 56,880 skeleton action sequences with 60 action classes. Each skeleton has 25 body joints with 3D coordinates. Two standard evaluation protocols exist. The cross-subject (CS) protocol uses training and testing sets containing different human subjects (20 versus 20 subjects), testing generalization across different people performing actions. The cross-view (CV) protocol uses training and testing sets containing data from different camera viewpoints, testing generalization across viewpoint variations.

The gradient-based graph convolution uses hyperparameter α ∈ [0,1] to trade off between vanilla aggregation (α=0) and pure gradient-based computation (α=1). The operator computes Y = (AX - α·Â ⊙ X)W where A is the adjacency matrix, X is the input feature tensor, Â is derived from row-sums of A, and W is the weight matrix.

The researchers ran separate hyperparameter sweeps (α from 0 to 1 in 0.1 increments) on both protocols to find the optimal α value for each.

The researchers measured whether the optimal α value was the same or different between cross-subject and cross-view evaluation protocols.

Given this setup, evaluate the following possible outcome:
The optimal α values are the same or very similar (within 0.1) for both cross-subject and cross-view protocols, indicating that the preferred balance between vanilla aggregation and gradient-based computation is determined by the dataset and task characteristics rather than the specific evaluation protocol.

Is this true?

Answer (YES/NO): YES